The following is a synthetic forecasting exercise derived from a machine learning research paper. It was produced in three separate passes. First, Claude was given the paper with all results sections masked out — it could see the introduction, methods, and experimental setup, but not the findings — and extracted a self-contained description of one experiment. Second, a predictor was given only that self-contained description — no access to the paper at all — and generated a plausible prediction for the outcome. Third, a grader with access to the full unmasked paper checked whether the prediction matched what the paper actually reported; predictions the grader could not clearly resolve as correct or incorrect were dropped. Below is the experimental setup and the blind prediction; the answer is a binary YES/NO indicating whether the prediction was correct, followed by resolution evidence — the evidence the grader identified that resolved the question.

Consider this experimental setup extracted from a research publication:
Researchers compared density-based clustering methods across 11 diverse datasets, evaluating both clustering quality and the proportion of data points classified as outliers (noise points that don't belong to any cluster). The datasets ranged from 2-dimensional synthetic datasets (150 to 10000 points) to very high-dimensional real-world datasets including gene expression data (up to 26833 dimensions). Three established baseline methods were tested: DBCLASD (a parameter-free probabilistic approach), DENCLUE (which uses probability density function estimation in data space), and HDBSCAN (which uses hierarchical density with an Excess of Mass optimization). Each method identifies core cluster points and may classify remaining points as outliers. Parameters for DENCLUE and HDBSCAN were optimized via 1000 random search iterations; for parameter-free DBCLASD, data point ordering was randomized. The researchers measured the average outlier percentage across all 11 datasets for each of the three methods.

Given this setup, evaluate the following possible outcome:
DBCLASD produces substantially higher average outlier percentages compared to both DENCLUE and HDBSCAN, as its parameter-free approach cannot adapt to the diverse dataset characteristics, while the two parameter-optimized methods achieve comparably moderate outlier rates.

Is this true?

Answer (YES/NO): NO